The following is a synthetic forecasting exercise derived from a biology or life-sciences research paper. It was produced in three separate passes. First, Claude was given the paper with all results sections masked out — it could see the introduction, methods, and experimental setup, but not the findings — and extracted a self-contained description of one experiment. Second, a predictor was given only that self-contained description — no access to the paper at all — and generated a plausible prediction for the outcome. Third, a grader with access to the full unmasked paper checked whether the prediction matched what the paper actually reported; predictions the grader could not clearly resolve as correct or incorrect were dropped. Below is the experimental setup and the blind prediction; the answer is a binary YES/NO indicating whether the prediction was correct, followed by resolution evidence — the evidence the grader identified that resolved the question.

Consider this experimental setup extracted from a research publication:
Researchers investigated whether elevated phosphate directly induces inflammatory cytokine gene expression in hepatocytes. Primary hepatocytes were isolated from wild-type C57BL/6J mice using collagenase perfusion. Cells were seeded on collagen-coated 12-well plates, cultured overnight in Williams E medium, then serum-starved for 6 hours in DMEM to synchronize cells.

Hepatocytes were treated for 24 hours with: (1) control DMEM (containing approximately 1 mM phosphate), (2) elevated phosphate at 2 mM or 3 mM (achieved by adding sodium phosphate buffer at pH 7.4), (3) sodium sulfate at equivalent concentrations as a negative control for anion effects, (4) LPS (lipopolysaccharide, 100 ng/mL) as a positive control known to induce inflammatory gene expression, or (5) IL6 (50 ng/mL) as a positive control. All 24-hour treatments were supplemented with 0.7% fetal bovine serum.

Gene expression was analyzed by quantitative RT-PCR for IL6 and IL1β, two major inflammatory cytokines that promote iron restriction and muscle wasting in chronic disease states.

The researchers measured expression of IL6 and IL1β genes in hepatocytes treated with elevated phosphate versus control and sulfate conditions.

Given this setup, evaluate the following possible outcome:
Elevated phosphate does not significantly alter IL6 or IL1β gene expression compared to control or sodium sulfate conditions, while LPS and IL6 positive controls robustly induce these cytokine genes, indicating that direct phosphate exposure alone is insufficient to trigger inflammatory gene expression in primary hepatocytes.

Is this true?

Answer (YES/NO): NO